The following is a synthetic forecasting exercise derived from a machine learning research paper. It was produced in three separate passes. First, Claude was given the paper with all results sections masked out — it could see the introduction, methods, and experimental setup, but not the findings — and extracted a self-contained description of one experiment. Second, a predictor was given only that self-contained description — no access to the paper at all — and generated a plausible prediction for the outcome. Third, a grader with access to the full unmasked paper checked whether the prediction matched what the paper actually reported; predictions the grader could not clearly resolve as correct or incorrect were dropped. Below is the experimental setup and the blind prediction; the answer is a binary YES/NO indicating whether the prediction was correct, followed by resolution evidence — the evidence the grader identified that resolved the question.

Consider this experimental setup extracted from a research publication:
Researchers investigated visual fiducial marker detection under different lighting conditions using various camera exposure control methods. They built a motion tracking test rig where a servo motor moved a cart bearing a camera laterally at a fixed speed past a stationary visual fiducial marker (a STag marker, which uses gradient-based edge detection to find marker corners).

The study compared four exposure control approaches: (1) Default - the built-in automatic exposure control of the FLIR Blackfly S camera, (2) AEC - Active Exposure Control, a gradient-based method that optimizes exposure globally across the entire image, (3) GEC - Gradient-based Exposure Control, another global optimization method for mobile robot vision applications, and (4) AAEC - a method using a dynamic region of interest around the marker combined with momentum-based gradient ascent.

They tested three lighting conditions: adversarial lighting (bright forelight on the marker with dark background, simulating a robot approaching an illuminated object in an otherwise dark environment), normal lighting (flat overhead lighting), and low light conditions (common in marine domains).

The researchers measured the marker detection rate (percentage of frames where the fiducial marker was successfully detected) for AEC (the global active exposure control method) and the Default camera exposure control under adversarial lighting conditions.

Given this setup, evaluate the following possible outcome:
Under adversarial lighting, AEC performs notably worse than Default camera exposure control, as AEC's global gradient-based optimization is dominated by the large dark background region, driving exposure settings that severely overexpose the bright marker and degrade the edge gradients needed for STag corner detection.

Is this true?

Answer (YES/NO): NO